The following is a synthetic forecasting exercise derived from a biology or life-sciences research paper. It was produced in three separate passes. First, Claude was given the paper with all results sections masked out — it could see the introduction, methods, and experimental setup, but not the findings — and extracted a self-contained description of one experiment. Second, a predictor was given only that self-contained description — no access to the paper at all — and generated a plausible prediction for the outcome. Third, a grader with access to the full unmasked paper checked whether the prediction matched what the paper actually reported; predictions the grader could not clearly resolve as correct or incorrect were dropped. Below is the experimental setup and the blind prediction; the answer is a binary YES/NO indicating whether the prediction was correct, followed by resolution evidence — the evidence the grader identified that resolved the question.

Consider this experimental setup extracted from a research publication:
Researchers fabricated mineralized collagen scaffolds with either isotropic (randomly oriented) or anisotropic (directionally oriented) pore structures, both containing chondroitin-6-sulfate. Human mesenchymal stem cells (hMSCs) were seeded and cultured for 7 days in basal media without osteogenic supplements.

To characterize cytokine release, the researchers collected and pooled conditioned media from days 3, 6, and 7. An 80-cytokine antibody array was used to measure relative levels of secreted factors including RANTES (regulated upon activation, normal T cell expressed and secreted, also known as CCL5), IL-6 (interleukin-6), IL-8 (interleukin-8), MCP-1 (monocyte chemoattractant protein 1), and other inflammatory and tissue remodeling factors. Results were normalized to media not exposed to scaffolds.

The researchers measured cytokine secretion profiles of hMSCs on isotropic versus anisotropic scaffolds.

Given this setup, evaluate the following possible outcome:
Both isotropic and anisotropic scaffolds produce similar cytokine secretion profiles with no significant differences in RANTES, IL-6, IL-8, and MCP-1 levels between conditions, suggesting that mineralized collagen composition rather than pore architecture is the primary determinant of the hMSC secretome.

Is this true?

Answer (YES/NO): NO